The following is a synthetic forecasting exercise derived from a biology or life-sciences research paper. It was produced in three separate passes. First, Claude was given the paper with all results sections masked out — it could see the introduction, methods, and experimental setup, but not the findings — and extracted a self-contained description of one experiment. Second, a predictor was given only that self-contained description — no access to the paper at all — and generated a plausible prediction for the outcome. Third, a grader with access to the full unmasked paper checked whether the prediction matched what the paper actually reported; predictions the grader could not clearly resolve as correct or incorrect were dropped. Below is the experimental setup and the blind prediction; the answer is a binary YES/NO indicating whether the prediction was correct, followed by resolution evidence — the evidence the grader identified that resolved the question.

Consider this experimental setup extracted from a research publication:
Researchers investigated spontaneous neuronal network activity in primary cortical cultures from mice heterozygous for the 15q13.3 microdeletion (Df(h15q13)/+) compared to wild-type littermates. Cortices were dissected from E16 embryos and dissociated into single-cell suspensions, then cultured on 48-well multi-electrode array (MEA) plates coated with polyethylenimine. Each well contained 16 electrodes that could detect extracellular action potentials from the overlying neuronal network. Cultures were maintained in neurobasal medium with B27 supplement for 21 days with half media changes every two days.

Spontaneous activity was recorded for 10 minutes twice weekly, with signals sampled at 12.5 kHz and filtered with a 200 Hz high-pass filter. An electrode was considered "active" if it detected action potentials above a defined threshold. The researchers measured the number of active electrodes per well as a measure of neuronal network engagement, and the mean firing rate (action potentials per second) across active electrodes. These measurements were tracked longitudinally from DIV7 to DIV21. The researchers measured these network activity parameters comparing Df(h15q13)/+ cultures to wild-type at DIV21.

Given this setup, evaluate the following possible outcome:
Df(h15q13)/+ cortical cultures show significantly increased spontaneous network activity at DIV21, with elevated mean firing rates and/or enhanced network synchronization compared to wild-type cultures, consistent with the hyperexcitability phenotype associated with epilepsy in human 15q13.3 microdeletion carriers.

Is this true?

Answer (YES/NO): NO